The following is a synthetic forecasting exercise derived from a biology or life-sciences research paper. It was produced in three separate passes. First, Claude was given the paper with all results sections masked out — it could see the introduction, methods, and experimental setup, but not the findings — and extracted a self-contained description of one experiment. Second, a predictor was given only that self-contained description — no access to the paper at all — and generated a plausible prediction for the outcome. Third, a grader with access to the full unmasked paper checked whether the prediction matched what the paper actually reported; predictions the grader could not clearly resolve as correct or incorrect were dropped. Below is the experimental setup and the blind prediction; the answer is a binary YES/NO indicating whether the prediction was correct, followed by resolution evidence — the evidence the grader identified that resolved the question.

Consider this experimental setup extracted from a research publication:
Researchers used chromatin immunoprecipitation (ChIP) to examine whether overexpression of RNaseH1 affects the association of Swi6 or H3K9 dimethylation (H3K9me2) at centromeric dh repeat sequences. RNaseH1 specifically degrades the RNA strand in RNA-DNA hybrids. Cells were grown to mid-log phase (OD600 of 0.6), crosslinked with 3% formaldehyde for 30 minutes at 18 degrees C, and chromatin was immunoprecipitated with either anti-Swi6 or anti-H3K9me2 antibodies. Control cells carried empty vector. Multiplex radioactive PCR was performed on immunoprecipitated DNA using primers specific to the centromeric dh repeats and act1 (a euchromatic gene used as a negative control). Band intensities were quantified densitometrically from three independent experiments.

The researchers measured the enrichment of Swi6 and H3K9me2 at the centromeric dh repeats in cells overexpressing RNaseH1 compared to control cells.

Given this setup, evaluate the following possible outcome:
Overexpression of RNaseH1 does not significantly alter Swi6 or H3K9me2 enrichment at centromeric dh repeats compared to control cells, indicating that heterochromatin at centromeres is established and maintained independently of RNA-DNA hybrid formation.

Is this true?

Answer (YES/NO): NO